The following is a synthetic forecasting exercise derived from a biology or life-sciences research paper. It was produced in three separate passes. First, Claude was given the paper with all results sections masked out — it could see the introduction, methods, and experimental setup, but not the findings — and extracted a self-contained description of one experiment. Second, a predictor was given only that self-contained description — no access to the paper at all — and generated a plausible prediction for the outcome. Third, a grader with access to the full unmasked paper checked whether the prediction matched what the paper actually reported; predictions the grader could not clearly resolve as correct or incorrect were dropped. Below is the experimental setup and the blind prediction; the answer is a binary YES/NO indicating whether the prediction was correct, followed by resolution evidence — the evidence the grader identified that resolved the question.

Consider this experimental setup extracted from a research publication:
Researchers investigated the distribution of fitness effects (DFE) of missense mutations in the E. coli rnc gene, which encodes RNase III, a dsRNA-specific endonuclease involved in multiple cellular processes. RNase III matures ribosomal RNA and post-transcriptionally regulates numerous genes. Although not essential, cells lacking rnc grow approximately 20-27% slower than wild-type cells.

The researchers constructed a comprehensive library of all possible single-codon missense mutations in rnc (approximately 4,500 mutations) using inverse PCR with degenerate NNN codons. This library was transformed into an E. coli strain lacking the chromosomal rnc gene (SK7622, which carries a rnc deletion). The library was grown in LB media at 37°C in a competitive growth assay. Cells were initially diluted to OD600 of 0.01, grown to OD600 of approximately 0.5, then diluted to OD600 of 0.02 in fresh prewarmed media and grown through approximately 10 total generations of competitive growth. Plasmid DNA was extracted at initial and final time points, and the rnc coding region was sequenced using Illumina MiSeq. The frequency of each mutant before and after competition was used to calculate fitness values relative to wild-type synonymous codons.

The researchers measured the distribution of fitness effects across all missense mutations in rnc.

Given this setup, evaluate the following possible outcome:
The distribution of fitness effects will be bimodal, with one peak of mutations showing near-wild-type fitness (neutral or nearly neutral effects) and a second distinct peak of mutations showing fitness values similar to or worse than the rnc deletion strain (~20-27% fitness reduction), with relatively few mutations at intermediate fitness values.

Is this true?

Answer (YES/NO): YES